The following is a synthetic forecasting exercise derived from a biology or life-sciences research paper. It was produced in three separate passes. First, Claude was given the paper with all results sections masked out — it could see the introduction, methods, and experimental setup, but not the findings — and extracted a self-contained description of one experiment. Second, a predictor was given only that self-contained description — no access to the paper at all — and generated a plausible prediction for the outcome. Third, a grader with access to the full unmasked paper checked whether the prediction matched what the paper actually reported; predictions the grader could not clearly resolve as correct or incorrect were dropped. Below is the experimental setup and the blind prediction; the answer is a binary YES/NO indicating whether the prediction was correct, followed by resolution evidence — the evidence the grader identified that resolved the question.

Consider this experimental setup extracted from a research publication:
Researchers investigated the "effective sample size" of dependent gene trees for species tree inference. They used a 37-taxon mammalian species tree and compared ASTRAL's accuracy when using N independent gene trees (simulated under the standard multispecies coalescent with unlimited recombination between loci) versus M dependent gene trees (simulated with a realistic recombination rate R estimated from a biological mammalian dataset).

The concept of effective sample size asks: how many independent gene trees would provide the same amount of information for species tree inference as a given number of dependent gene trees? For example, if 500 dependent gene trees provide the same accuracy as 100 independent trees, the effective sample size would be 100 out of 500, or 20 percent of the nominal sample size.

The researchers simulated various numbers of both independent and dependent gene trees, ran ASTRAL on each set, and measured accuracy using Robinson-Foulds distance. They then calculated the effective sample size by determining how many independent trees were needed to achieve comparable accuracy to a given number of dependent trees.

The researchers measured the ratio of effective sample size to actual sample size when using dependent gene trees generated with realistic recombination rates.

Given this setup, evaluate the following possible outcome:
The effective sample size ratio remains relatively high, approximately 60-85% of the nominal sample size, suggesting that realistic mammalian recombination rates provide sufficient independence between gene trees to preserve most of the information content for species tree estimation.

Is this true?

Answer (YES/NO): NO